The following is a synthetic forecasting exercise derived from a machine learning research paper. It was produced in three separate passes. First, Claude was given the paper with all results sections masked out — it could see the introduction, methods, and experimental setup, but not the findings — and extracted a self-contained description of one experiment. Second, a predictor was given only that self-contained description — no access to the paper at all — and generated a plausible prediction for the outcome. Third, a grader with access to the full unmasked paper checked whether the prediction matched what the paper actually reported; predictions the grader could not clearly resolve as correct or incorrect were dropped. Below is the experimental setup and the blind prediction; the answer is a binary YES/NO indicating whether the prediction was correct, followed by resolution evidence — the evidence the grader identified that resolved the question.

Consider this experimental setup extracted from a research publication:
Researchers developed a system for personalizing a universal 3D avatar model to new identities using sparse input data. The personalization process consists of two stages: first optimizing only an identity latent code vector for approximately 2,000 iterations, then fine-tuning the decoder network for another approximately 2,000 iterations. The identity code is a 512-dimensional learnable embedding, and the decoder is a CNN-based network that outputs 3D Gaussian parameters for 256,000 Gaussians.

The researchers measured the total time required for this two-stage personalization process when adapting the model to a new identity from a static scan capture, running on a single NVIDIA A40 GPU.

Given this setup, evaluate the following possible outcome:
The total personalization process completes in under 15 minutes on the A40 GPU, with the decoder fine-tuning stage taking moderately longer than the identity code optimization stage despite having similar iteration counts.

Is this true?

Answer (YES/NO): NO